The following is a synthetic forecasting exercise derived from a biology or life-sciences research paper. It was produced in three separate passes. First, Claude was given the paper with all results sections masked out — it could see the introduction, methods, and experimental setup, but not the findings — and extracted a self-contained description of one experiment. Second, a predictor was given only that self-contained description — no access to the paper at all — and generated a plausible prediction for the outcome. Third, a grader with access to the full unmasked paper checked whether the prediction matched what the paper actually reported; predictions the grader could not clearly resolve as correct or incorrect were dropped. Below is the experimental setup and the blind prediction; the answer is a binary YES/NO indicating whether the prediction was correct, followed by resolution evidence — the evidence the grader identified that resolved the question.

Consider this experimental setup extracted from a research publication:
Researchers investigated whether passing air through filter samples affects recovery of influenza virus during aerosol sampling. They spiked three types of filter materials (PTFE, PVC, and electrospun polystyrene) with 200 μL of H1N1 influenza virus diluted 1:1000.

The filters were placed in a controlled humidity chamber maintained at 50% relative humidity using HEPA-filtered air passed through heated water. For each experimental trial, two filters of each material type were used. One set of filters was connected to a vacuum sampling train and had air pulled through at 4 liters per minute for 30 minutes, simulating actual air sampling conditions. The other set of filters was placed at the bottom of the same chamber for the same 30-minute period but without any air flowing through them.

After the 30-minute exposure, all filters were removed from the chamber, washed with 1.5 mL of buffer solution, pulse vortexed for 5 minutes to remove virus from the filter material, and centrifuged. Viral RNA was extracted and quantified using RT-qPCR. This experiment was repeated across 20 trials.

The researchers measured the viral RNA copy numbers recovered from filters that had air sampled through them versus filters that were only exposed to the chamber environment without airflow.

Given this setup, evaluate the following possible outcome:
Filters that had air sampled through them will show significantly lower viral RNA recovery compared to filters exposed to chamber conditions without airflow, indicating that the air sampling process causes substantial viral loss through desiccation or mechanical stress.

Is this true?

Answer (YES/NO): NO